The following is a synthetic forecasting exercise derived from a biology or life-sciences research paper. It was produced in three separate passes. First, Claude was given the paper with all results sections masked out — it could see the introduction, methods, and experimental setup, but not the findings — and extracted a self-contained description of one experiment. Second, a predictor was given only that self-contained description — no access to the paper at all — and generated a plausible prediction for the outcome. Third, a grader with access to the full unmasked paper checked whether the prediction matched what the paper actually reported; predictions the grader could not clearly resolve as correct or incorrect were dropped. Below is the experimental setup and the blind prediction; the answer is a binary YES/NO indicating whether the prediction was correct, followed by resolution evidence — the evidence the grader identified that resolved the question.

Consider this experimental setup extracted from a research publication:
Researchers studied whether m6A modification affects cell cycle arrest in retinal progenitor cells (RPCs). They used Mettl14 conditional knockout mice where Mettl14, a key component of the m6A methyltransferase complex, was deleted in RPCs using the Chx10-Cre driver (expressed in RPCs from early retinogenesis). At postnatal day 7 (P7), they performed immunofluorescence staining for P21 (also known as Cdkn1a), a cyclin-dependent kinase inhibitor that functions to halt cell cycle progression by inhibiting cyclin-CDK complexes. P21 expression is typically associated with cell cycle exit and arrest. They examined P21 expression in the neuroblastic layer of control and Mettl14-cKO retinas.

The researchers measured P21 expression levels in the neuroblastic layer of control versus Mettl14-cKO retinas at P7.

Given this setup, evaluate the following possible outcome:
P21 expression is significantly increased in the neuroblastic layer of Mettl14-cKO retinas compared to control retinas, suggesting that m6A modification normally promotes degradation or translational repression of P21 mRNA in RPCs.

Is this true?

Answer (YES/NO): NO